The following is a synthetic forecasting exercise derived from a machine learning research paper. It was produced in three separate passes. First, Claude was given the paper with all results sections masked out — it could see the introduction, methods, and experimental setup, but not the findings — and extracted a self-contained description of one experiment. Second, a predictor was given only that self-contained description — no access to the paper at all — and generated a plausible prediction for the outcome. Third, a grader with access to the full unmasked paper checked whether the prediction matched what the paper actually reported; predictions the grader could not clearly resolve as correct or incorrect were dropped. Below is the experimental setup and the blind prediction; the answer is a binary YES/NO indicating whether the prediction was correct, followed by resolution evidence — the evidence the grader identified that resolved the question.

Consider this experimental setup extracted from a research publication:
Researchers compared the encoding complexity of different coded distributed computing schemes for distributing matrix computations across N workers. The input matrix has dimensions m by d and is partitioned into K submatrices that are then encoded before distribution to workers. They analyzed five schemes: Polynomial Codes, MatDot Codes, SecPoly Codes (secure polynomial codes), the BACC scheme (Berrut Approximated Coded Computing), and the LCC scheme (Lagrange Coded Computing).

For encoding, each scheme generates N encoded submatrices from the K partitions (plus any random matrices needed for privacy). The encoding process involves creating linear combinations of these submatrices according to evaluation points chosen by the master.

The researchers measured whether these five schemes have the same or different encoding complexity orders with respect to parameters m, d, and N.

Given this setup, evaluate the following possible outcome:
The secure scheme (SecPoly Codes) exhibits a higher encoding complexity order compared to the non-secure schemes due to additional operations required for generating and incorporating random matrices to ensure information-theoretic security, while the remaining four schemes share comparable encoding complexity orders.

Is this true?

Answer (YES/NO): NO